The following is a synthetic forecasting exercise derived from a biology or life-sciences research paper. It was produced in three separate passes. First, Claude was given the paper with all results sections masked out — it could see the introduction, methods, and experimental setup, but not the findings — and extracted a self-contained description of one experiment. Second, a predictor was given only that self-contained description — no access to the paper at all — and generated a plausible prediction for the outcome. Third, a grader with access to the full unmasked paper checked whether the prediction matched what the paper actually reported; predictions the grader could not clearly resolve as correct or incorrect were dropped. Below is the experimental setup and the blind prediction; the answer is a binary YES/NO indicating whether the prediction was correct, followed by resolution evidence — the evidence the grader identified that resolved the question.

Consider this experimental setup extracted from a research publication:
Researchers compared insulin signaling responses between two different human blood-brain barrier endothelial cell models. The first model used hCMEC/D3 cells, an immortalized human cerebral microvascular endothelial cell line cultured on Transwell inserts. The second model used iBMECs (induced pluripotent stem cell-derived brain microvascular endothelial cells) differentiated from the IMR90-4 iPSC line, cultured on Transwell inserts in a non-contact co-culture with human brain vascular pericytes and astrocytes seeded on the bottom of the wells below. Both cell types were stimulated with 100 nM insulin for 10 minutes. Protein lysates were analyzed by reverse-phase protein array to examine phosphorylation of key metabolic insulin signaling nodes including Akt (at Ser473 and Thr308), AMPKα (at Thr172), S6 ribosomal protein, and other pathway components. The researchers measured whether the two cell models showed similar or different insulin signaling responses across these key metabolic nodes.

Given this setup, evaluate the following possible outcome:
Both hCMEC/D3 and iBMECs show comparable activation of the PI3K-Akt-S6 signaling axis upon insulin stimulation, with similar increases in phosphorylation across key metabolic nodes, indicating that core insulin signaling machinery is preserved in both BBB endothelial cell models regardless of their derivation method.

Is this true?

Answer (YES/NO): NO